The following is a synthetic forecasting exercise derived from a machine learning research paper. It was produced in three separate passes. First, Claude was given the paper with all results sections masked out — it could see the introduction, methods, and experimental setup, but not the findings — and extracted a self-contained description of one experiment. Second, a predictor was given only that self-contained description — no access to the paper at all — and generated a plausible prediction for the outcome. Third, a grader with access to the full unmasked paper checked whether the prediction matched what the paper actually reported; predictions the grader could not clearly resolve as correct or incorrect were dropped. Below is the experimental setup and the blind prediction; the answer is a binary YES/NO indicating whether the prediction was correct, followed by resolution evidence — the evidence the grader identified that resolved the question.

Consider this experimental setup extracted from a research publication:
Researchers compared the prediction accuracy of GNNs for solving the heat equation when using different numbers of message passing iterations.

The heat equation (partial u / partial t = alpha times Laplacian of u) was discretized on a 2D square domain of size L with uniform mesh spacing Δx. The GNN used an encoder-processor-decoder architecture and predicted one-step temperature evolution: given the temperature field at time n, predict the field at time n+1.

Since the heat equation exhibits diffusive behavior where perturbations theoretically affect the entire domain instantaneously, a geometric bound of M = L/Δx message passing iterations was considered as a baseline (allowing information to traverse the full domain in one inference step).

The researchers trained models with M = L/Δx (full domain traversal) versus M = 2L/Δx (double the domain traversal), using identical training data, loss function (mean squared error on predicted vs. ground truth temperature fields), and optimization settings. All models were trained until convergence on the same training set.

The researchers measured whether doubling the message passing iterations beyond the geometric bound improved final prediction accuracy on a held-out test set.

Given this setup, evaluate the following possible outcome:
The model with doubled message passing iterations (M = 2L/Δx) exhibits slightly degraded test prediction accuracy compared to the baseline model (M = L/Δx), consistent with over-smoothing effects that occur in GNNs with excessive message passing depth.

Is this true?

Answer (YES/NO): NO